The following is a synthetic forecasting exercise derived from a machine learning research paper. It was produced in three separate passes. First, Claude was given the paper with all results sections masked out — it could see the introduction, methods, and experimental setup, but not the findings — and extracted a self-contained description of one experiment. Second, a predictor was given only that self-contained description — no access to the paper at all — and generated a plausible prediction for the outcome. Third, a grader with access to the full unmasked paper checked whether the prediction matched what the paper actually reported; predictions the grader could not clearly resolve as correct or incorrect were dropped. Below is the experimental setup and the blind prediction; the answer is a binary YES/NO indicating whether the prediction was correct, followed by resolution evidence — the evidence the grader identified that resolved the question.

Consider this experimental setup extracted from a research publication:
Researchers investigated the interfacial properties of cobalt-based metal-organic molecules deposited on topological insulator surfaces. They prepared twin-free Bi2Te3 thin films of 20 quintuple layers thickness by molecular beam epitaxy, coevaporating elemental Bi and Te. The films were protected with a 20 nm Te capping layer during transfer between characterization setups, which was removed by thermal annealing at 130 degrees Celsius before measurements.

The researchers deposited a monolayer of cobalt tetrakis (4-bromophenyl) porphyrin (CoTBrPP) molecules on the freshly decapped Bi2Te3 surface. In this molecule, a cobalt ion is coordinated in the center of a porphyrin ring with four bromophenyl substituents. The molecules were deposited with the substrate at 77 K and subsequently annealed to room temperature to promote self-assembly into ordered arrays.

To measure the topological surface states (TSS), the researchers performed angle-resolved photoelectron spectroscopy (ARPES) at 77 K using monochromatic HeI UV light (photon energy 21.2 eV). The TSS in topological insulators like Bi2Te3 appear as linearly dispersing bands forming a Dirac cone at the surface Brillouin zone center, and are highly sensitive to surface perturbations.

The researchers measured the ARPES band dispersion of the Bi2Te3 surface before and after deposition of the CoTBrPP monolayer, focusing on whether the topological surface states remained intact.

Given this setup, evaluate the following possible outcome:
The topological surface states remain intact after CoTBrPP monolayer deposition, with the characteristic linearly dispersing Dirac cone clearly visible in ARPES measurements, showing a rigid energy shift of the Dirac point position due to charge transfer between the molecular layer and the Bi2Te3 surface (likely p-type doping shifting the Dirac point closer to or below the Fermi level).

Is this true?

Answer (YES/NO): NO